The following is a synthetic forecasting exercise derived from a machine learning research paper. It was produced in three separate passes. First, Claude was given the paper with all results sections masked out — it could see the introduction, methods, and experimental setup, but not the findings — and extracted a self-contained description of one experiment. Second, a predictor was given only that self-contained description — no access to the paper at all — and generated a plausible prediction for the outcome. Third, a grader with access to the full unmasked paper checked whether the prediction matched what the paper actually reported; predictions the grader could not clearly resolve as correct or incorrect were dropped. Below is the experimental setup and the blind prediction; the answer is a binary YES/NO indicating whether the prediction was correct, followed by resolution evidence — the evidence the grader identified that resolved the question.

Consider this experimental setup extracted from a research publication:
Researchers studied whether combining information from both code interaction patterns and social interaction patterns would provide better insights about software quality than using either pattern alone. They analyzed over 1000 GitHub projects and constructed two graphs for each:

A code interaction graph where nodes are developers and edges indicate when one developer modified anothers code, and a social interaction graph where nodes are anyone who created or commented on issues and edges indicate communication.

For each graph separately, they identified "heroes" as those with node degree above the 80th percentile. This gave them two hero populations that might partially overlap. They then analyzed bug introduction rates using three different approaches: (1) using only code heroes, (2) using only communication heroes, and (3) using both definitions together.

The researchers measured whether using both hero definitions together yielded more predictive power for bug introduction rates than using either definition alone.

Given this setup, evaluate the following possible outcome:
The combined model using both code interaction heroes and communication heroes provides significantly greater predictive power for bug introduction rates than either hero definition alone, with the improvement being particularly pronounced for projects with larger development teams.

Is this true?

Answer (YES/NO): NO